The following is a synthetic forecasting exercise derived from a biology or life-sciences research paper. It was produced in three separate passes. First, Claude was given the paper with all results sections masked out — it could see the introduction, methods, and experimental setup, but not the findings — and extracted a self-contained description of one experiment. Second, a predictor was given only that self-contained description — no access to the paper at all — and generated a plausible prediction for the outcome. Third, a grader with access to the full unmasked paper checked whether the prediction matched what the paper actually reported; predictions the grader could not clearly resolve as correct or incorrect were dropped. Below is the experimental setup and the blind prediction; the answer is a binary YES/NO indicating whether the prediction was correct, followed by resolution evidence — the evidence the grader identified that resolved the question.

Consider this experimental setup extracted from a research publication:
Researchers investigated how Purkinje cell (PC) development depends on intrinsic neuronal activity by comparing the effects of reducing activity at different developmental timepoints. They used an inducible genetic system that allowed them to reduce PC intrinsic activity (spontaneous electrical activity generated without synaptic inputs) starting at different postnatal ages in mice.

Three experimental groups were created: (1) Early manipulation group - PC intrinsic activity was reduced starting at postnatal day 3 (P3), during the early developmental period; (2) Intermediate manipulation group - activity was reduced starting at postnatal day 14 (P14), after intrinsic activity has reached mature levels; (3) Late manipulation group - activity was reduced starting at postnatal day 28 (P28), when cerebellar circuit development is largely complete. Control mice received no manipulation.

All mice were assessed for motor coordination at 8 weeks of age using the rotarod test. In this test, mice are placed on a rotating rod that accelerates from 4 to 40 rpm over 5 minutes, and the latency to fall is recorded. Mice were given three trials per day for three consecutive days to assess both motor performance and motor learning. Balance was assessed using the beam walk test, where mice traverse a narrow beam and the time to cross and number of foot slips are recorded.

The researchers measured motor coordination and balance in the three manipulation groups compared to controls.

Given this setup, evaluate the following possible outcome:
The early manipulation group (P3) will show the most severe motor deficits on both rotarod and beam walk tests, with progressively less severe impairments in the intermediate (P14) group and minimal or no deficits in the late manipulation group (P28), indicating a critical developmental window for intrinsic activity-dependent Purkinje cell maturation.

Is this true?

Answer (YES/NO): NO